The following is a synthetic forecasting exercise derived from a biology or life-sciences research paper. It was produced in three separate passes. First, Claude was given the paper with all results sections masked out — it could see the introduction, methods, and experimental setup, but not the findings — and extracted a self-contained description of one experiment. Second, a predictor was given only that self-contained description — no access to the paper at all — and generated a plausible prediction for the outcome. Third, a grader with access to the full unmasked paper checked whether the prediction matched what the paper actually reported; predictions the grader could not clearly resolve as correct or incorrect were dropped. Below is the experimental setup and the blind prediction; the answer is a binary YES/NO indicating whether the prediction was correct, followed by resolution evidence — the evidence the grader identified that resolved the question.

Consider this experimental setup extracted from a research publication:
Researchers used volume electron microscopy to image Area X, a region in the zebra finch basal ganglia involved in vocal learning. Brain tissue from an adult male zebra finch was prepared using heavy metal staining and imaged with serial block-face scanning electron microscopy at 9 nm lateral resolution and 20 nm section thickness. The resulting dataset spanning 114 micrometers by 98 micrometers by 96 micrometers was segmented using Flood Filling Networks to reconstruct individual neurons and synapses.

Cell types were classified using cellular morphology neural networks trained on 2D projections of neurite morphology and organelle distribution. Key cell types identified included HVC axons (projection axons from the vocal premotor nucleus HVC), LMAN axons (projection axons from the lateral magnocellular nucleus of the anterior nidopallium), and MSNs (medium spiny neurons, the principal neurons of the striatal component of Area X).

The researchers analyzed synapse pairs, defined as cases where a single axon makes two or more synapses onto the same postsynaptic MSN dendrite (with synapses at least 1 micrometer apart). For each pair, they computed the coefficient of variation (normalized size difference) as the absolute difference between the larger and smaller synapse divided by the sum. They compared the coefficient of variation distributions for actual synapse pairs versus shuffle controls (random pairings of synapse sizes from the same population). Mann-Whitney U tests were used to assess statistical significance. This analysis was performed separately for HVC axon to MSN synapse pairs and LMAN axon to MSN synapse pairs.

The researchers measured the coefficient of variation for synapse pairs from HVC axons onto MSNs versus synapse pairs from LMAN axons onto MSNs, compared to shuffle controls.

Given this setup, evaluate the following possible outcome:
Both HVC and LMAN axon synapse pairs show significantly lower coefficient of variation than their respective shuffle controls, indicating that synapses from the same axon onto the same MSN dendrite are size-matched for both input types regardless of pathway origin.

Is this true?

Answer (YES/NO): NO